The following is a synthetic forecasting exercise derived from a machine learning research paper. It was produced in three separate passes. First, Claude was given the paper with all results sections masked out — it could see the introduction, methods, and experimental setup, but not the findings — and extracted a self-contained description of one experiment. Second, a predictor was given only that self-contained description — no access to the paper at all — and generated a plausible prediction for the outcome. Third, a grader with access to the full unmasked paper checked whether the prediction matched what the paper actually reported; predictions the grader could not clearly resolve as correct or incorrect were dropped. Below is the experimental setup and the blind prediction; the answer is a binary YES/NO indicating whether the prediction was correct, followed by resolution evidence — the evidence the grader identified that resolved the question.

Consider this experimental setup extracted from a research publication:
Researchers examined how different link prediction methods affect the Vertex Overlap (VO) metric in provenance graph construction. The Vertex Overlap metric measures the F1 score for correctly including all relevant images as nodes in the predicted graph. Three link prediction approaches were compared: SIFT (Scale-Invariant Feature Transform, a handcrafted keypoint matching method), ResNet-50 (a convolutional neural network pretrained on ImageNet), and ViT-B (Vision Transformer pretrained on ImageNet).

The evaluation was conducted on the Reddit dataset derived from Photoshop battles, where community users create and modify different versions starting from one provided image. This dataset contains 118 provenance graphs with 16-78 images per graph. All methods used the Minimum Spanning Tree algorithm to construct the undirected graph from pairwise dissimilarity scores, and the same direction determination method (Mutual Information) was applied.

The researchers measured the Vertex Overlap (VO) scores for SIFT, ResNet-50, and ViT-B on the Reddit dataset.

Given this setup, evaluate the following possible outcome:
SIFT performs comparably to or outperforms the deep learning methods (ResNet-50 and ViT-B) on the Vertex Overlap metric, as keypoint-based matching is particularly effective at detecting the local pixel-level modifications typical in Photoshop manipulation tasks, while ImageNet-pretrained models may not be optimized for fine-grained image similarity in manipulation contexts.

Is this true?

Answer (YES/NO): NO